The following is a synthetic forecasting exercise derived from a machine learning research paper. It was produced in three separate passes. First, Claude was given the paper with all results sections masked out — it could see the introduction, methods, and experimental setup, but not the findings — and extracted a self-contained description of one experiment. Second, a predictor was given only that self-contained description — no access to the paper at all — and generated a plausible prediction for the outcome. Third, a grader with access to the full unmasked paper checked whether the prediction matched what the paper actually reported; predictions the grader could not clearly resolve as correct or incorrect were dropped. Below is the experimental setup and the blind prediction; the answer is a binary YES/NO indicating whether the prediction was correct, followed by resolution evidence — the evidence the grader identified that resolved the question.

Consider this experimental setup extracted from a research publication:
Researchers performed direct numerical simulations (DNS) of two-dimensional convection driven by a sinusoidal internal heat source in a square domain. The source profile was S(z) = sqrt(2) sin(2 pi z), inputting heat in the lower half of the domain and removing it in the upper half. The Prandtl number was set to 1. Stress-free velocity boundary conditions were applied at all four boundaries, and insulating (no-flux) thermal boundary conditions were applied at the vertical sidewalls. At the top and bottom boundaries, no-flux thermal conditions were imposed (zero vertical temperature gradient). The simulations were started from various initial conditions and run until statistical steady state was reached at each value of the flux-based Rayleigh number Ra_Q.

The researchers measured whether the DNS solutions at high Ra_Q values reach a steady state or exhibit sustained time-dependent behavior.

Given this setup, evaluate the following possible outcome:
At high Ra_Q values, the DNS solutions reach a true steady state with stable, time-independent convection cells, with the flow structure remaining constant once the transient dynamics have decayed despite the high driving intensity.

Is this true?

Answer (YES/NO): YES